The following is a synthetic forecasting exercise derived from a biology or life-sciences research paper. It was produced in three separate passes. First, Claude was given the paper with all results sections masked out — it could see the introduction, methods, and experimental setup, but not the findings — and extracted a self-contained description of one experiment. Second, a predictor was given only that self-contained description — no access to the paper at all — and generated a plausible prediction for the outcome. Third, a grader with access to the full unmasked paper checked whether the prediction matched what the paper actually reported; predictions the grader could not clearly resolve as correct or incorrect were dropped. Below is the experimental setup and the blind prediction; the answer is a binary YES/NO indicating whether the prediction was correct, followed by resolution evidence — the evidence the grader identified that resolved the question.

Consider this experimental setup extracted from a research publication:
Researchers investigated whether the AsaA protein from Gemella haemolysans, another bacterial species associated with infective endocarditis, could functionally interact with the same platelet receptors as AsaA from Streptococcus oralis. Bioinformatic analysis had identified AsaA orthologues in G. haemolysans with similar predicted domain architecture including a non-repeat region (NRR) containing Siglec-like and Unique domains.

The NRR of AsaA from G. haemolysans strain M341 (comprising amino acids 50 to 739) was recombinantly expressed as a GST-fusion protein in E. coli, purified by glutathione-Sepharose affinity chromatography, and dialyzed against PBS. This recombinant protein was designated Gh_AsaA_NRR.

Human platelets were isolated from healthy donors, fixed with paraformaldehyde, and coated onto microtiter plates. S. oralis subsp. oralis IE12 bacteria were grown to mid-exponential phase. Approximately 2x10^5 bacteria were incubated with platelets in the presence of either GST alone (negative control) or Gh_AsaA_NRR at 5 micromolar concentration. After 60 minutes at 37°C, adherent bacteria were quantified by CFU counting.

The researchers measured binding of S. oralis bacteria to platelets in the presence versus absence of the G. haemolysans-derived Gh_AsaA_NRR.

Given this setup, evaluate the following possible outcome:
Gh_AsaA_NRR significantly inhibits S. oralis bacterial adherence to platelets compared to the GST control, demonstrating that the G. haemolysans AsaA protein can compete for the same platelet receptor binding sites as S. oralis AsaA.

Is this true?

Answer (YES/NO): YES